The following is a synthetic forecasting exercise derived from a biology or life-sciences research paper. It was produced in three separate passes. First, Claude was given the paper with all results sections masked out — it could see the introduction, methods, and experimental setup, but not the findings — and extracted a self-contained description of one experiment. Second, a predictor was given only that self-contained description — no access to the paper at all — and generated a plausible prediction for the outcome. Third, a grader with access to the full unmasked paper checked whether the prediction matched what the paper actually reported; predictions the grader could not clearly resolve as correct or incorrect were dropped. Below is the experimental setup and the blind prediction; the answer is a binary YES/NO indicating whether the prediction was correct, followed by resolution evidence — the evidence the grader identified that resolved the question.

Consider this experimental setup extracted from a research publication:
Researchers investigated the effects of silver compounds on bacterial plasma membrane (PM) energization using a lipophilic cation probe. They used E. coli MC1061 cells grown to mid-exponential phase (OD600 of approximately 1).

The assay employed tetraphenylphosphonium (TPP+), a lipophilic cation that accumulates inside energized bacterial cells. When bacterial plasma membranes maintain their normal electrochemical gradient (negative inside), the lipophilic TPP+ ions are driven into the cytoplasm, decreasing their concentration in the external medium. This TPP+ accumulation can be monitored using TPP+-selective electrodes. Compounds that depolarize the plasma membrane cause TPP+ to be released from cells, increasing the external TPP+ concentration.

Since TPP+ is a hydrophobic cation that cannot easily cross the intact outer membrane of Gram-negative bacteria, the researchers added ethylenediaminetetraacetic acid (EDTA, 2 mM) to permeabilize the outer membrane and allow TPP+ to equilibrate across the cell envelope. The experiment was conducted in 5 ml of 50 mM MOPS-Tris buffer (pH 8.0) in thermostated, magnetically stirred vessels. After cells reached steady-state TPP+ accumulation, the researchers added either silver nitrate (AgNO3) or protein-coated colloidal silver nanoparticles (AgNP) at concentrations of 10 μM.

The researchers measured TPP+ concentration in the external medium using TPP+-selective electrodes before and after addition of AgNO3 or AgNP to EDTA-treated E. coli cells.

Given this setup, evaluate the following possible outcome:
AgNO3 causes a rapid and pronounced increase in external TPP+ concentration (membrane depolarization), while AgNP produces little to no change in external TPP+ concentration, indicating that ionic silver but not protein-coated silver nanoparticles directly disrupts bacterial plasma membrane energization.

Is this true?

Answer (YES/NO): YES